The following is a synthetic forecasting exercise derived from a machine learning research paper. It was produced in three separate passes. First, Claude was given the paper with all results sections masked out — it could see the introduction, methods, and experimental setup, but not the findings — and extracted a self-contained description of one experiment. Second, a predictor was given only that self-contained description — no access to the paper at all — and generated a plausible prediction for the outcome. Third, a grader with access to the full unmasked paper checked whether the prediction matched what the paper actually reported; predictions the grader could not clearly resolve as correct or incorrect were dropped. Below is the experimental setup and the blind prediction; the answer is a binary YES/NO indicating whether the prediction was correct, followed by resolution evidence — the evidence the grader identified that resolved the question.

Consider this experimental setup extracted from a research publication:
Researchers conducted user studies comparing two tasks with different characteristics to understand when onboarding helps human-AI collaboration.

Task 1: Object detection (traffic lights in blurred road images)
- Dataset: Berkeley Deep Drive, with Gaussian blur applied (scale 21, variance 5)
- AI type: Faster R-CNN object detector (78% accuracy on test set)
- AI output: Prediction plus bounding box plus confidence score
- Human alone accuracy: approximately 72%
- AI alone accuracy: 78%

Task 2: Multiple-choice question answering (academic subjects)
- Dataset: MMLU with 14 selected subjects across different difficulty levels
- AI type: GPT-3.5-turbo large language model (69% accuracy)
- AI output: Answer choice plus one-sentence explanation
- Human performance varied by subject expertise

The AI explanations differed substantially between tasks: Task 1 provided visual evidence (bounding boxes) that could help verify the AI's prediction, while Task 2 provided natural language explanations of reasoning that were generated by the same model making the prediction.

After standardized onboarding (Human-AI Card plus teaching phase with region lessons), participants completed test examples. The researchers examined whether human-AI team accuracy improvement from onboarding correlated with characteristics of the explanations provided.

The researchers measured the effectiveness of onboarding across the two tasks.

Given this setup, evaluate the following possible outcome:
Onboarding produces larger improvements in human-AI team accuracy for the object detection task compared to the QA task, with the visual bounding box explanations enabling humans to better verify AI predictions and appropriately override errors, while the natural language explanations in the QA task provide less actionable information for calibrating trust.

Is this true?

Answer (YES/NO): NO